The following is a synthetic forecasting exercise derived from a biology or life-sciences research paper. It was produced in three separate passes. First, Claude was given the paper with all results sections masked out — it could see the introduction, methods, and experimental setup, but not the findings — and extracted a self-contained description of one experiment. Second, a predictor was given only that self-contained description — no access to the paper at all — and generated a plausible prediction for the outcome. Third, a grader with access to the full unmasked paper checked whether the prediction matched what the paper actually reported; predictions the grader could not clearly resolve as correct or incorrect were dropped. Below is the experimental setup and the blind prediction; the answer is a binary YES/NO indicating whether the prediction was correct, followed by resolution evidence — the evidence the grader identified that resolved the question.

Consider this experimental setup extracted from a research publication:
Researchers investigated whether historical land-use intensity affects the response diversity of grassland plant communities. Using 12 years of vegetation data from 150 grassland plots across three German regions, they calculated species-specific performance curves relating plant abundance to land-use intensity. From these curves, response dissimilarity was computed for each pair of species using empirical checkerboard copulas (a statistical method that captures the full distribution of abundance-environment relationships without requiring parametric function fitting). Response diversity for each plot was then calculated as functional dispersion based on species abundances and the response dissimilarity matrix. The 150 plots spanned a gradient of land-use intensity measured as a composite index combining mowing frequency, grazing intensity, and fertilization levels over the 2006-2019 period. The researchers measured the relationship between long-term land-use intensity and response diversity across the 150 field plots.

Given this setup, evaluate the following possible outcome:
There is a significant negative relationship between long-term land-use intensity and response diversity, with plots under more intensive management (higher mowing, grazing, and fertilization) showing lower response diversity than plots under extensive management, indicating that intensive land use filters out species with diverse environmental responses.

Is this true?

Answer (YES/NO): YES